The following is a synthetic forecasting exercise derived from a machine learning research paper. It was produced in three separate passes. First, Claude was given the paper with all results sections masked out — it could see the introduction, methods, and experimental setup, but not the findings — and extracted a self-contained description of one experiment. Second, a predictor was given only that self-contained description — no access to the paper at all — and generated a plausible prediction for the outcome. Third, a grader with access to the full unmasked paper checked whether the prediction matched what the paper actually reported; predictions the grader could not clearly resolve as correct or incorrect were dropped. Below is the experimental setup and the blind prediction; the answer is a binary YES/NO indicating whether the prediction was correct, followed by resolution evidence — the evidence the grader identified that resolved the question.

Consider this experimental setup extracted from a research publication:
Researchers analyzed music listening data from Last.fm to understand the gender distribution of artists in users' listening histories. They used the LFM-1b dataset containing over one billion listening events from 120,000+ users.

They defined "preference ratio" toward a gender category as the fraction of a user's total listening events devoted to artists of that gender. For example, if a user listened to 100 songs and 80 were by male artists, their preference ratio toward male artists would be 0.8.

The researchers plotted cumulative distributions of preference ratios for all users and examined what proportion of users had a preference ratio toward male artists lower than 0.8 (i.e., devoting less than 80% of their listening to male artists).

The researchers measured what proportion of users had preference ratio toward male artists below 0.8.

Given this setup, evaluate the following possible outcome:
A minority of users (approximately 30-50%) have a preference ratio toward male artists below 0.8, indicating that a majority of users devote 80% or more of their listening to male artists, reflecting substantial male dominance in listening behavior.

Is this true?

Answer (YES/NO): NO